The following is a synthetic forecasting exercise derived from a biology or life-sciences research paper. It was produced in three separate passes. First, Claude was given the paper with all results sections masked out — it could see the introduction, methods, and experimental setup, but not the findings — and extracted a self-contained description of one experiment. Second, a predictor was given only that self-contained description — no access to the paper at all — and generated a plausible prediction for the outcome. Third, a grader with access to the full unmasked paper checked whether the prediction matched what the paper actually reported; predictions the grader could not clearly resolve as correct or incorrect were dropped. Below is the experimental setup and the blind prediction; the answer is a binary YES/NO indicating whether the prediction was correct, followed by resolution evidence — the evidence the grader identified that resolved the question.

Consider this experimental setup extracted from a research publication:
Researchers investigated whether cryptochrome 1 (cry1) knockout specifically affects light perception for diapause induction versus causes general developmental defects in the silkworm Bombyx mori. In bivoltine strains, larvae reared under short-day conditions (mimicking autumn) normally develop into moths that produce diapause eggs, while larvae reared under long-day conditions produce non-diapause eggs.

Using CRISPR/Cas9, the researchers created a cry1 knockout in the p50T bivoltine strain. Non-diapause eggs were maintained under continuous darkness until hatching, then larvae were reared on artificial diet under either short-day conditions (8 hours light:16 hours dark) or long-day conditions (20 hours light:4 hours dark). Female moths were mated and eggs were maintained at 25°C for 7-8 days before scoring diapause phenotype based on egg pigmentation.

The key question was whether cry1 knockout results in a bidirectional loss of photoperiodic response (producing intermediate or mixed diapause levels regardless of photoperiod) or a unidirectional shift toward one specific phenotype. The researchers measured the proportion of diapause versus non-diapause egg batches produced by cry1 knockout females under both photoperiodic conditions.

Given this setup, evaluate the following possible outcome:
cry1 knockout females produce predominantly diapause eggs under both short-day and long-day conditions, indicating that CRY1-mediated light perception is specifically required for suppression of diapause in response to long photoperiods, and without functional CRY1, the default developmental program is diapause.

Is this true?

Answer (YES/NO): YES